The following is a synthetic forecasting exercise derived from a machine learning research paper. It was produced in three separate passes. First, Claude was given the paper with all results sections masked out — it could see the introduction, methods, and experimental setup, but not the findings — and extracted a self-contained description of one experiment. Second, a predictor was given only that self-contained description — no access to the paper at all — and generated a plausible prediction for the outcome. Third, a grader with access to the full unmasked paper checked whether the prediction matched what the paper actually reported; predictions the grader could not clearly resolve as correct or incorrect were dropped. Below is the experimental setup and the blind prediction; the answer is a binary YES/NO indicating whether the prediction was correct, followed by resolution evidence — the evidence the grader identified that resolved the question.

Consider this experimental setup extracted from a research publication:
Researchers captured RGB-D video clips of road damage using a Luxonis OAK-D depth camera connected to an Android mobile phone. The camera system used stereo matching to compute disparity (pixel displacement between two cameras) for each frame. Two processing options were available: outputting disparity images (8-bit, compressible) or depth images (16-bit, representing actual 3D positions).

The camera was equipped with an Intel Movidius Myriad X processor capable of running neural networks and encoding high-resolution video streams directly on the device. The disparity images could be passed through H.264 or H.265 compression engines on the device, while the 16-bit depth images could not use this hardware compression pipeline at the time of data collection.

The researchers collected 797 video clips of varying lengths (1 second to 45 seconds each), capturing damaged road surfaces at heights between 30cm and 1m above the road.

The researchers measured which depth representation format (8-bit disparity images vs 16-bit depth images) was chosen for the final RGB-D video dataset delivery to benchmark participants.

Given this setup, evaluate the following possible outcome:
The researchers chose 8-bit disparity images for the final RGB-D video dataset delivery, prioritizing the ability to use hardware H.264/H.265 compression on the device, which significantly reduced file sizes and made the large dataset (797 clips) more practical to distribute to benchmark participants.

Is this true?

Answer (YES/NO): YES